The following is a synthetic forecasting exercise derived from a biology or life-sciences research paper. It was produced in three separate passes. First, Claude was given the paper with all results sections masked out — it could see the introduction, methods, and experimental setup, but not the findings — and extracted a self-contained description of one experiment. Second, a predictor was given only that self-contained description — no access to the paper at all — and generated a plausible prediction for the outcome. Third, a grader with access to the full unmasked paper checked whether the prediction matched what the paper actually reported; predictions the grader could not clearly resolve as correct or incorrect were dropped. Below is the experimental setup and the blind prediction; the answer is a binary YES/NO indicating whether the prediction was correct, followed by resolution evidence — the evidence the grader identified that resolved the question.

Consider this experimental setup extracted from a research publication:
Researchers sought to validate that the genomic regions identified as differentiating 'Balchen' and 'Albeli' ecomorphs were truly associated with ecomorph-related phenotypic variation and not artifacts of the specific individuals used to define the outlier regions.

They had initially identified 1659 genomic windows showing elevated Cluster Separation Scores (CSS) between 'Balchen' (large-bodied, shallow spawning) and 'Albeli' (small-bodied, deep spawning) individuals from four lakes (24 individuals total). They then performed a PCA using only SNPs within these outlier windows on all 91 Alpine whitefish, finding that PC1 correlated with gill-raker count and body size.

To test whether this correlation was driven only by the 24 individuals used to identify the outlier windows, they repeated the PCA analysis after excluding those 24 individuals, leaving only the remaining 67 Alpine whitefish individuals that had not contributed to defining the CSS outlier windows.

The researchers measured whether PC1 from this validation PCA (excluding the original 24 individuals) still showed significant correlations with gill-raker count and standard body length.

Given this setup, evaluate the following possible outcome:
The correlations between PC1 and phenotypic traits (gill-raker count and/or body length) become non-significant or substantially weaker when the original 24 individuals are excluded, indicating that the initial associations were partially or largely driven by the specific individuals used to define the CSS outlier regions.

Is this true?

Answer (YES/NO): NO